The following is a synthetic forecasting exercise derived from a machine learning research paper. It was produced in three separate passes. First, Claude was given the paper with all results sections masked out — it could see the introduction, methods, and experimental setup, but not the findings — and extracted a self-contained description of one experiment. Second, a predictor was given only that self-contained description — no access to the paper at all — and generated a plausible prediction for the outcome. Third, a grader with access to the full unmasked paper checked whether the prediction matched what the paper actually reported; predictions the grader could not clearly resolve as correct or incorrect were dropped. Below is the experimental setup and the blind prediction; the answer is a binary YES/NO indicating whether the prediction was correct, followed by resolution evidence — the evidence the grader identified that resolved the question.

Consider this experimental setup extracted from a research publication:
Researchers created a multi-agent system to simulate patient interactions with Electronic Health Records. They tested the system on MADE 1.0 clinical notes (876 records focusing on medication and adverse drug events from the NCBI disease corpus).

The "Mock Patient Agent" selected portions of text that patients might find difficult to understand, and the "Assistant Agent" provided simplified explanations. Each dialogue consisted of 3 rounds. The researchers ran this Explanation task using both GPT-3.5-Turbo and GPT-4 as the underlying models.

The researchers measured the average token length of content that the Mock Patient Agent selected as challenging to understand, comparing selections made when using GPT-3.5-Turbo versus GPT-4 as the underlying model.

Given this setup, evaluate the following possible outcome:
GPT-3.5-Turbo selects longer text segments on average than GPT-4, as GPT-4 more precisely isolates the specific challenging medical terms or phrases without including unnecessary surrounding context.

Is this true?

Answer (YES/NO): YES